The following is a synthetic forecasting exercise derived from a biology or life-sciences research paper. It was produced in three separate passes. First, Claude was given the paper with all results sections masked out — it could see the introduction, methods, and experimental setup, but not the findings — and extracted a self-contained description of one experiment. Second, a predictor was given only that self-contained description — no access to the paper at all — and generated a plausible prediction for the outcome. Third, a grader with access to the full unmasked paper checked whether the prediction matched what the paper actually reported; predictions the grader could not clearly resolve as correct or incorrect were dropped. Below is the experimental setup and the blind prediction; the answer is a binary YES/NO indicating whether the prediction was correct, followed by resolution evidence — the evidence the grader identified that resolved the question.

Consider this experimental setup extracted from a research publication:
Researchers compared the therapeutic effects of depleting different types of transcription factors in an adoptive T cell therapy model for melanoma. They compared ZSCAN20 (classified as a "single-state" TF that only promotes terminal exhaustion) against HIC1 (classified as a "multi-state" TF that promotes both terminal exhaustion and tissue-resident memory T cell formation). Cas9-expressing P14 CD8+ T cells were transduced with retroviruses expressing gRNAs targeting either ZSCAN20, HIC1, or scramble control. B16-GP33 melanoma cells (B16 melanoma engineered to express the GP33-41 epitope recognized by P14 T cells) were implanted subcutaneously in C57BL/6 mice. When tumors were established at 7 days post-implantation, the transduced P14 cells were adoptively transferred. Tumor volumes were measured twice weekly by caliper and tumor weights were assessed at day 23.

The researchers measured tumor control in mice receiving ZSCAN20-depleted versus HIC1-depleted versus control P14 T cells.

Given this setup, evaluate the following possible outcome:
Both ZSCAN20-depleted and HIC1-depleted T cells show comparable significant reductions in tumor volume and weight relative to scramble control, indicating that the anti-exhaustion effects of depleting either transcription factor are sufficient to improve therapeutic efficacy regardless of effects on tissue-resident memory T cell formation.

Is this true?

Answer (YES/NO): NO